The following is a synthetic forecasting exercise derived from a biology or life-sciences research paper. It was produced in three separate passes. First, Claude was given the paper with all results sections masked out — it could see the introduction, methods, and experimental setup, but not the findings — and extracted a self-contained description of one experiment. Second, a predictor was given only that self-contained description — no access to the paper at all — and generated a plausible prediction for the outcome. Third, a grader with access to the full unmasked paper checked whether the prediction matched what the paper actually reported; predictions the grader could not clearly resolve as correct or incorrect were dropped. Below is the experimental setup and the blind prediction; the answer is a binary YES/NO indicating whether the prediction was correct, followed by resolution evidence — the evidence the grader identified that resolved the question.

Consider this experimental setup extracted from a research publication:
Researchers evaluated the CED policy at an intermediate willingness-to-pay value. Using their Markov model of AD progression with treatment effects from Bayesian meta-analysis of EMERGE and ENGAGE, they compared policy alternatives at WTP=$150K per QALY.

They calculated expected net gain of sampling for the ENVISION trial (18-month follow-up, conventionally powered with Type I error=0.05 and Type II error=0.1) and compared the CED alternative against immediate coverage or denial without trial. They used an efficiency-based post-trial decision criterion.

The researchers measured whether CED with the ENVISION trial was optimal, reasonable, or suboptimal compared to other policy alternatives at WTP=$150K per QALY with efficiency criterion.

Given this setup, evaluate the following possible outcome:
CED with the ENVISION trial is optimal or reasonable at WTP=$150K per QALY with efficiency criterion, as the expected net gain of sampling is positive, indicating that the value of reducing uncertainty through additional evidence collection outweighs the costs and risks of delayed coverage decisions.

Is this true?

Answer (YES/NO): NO